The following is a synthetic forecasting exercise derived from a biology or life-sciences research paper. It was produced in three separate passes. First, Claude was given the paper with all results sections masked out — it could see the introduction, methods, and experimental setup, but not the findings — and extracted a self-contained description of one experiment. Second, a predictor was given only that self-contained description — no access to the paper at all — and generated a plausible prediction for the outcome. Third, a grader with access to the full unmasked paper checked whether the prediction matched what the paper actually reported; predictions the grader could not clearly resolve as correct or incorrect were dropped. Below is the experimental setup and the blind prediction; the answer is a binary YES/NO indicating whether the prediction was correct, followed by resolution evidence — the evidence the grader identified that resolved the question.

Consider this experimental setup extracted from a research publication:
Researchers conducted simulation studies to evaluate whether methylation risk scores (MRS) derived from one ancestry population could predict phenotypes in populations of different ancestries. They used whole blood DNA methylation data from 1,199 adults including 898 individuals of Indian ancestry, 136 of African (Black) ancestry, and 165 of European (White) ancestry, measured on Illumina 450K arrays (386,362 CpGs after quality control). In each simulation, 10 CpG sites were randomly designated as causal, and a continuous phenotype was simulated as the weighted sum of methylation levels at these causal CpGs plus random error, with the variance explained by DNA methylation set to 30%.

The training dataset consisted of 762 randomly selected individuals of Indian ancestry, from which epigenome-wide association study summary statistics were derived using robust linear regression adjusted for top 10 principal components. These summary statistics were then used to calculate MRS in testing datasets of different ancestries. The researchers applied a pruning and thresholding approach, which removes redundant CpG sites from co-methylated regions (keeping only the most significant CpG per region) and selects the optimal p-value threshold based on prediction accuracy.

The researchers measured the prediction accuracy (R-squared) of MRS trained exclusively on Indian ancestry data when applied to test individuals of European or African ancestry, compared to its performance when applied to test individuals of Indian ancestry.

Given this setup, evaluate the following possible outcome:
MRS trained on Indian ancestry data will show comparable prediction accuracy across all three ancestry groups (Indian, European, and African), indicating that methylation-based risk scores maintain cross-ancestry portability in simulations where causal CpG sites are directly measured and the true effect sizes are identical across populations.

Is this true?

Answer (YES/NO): YES